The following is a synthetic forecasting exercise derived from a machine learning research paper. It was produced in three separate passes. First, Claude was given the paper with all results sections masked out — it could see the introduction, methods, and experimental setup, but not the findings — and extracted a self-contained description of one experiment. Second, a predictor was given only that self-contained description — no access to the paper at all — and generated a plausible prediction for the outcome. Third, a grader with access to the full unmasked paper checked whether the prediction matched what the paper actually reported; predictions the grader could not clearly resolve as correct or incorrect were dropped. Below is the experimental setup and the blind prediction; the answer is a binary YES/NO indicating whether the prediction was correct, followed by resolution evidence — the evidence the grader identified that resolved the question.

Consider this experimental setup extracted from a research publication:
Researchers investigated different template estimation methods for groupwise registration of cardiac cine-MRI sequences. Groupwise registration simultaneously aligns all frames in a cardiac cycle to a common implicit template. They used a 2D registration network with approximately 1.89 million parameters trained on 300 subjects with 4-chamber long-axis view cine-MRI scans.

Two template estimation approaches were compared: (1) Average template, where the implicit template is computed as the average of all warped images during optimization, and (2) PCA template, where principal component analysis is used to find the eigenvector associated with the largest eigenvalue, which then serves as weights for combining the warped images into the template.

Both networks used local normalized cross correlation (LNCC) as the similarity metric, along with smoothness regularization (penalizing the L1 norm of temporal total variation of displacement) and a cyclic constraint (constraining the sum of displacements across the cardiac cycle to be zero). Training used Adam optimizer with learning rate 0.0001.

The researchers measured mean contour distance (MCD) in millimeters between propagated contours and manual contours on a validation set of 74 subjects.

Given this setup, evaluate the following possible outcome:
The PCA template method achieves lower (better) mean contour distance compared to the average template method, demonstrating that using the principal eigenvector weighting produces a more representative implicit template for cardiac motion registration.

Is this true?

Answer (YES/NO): NO